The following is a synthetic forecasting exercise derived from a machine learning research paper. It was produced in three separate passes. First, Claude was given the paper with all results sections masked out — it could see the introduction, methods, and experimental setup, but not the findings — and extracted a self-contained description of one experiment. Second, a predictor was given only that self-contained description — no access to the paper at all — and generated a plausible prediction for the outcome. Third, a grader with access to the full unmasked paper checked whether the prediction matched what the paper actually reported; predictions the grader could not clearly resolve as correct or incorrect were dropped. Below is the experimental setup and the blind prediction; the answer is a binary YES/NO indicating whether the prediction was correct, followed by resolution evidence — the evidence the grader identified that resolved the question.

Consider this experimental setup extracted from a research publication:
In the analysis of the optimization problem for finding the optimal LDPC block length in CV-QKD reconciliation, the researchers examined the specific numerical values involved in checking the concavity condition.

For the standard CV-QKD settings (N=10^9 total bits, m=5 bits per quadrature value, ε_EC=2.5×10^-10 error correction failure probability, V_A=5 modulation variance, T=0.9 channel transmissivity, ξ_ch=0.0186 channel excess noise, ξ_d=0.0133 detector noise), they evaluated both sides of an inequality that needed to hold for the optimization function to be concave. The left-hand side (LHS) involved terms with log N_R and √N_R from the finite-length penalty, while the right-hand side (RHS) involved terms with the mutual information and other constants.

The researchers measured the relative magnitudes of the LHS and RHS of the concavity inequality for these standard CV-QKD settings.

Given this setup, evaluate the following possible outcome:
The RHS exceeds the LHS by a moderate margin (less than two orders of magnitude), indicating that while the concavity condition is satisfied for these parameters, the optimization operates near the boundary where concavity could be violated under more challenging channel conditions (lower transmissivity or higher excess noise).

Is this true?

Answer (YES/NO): NO